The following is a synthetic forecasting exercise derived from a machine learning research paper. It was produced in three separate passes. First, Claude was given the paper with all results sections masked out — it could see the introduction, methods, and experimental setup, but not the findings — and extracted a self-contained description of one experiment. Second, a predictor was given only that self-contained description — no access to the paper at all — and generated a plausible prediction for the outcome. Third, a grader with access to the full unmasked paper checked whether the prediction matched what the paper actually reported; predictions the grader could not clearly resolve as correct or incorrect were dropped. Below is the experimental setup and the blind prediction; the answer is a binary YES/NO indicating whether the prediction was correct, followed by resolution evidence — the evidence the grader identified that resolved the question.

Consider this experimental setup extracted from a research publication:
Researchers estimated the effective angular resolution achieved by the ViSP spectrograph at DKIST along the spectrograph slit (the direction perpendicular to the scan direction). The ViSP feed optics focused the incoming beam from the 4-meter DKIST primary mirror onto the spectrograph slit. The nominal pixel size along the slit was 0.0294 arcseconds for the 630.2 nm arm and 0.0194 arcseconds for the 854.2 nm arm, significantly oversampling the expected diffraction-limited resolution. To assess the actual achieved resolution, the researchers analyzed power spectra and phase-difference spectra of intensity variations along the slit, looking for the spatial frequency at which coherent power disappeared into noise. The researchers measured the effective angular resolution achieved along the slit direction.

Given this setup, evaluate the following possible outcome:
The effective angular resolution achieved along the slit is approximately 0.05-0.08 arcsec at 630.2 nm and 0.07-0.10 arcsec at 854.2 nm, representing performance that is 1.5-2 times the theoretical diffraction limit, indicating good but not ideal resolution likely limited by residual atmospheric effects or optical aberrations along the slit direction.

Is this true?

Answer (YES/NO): NO